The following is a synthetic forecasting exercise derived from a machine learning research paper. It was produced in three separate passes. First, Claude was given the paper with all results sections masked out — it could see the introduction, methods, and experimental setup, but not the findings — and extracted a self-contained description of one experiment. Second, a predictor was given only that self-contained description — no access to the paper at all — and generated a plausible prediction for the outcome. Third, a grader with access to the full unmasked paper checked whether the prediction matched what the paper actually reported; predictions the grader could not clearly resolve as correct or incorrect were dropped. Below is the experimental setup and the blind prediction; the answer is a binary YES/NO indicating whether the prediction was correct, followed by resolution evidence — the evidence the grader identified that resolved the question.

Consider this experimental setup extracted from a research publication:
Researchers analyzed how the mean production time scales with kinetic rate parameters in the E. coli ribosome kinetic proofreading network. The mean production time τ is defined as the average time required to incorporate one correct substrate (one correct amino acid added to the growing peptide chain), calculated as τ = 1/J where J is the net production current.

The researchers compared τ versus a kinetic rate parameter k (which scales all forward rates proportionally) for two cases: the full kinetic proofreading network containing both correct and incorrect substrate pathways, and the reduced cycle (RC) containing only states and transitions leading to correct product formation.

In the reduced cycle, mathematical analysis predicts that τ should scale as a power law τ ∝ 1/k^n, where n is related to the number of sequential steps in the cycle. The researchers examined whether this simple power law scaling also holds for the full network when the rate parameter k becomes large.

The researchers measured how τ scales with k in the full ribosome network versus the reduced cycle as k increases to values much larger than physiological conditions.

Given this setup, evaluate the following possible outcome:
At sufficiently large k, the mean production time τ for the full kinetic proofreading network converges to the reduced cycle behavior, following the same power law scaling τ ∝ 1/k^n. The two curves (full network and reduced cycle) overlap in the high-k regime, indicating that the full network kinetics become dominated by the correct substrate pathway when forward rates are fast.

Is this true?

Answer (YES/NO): NO